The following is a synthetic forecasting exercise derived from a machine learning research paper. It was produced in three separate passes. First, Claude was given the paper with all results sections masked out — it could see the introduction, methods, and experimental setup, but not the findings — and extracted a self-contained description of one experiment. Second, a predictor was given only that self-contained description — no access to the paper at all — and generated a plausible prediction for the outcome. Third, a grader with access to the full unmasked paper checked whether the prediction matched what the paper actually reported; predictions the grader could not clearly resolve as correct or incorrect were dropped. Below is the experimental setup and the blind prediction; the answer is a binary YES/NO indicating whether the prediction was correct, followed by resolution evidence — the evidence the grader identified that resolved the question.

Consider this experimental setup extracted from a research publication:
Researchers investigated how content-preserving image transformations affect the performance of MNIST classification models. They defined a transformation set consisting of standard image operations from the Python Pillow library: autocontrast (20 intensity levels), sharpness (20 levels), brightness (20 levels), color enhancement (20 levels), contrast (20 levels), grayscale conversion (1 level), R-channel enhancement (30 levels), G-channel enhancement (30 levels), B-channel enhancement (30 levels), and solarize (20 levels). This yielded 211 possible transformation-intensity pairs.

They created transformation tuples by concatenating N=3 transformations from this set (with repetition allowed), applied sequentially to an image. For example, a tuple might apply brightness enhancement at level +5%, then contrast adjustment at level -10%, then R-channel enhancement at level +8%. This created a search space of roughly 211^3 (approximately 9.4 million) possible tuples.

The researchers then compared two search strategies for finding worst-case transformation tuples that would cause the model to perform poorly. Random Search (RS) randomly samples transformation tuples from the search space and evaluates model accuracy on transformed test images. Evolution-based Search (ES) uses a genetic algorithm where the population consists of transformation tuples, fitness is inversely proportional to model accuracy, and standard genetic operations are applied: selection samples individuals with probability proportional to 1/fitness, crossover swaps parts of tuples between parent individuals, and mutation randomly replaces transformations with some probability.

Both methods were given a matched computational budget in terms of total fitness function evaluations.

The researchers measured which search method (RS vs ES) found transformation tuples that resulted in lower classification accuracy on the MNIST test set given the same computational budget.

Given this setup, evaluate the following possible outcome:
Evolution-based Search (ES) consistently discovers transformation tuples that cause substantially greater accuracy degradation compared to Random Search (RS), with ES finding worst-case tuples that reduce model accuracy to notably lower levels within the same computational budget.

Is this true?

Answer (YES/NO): YES